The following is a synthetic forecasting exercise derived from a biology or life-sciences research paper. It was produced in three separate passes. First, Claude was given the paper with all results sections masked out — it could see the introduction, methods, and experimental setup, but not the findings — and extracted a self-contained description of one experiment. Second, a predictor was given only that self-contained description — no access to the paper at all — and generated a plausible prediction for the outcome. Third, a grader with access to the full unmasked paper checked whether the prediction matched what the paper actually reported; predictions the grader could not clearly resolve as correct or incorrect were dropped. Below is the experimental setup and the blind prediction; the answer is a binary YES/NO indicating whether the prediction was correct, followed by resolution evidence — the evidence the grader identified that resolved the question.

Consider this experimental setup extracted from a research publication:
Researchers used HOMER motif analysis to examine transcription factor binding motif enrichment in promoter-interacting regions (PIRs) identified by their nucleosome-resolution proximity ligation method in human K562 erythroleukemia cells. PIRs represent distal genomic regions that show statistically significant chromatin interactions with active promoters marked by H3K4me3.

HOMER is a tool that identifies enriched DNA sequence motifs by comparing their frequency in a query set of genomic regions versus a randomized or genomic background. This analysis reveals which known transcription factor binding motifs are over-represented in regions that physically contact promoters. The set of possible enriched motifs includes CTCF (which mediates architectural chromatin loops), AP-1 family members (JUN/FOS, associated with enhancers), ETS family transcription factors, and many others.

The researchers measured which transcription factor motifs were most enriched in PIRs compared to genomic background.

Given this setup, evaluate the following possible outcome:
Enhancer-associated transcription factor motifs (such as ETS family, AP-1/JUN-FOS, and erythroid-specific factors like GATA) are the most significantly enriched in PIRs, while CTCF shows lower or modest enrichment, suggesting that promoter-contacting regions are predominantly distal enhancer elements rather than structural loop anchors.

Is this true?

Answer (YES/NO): NO